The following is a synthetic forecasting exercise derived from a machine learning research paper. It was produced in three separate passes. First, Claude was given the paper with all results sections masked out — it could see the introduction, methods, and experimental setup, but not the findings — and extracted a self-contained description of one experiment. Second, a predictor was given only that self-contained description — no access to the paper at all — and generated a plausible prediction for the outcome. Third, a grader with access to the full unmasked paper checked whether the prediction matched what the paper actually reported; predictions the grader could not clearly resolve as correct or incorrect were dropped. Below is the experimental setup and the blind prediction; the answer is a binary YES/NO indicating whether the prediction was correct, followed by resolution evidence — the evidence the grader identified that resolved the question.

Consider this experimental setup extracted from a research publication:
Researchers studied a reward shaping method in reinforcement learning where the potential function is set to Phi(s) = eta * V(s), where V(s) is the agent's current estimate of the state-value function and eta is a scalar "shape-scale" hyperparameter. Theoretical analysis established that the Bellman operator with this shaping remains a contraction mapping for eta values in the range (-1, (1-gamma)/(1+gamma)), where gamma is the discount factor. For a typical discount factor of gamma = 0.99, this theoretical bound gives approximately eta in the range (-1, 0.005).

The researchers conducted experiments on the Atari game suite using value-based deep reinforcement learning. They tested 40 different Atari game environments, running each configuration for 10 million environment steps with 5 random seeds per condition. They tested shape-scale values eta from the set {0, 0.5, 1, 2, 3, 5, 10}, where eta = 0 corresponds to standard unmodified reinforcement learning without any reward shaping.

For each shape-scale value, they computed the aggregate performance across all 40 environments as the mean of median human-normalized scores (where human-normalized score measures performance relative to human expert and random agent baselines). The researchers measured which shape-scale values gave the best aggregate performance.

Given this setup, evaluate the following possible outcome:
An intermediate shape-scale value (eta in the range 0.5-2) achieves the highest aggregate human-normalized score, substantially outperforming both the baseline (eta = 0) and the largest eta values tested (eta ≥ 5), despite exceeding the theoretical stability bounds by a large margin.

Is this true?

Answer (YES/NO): YES